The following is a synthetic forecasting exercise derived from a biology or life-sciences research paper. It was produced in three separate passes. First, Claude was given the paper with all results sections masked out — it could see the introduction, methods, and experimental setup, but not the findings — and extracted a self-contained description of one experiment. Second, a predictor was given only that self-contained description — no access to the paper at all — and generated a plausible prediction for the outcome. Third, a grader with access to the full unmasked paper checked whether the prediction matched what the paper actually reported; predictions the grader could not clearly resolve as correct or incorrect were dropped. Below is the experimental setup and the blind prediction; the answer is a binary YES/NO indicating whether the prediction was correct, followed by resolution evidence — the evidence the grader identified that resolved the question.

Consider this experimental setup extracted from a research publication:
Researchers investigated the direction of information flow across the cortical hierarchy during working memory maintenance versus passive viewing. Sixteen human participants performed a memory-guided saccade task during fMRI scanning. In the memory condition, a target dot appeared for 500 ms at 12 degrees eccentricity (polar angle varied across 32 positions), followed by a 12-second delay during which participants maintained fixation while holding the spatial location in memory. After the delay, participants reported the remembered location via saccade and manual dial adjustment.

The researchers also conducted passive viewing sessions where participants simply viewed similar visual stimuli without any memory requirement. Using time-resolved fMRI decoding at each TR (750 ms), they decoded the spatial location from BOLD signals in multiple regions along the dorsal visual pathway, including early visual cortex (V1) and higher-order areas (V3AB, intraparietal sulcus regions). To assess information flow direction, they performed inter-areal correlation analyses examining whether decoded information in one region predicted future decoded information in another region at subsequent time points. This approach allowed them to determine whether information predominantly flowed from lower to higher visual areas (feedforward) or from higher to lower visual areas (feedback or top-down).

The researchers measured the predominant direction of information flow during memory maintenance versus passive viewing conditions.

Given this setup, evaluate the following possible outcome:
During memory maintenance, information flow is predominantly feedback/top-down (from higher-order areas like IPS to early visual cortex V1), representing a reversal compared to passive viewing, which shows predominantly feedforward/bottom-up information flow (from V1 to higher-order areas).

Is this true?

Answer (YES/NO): YES